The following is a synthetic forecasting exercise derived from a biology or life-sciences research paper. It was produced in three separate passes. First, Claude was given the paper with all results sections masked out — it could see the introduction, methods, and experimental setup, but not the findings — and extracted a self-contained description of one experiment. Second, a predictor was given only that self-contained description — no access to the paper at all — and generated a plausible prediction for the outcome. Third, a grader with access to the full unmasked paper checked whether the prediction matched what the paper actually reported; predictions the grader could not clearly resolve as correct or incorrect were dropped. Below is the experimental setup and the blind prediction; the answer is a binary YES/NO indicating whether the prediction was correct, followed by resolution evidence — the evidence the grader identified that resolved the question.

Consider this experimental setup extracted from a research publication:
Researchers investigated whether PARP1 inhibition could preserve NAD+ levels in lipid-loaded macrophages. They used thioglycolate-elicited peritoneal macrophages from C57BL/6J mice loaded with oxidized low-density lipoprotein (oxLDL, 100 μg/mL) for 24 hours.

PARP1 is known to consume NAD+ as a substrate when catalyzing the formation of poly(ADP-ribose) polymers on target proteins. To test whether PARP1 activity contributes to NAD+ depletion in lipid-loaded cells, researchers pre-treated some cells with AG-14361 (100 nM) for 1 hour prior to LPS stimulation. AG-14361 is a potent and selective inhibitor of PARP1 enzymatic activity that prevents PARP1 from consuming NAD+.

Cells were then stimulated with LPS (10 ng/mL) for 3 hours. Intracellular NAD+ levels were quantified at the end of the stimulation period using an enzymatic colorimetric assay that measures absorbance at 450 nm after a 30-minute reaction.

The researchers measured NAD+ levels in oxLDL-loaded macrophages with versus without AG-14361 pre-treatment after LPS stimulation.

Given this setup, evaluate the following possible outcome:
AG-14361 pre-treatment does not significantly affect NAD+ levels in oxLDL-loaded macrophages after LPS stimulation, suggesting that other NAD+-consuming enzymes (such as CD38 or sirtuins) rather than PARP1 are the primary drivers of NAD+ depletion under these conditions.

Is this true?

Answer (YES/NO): NO